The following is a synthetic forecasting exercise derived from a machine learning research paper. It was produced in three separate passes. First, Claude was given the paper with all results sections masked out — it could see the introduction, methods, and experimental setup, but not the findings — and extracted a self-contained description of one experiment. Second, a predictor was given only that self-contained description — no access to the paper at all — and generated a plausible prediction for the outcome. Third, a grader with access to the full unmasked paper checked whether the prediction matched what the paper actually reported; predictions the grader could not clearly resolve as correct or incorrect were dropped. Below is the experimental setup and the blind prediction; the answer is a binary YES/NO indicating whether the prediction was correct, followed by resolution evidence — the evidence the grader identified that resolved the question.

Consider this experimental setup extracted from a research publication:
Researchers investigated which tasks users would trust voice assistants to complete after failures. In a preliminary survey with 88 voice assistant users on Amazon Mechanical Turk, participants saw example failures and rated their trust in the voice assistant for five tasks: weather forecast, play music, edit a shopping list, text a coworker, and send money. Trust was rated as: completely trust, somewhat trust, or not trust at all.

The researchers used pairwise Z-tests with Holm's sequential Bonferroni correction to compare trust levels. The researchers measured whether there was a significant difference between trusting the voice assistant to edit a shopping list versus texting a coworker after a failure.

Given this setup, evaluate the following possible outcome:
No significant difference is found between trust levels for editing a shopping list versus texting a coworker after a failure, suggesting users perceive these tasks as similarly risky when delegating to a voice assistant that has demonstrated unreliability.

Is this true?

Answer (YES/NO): YES